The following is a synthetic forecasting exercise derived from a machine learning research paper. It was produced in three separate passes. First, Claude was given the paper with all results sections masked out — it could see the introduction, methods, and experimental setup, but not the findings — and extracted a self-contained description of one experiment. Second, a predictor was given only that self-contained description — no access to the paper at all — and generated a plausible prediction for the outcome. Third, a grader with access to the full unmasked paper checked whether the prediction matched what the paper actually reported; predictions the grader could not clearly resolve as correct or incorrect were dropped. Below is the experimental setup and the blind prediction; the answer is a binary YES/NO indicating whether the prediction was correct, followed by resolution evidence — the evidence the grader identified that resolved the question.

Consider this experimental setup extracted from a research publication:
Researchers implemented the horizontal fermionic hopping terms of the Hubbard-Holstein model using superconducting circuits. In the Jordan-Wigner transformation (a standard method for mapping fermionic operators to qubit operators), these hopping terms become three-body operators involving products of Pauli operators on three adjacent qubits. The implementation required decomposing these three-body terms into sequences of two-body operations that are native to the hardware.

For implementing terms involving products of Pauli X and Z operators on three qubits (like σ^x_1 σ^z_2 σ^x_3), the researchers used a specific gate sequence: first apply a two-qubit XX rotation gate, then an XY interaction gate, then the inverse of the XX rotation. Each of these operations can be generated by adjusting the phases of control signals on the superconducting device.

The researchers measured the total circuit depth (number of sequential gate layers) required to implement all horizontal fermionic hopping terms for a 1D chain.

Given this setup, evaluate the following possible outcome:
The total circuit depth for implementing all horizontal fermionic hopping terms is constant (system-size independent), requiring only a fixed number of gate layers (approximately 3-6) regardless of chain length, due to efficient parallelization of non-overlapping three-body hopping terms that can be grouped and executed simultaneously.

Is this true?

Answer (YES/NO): YES